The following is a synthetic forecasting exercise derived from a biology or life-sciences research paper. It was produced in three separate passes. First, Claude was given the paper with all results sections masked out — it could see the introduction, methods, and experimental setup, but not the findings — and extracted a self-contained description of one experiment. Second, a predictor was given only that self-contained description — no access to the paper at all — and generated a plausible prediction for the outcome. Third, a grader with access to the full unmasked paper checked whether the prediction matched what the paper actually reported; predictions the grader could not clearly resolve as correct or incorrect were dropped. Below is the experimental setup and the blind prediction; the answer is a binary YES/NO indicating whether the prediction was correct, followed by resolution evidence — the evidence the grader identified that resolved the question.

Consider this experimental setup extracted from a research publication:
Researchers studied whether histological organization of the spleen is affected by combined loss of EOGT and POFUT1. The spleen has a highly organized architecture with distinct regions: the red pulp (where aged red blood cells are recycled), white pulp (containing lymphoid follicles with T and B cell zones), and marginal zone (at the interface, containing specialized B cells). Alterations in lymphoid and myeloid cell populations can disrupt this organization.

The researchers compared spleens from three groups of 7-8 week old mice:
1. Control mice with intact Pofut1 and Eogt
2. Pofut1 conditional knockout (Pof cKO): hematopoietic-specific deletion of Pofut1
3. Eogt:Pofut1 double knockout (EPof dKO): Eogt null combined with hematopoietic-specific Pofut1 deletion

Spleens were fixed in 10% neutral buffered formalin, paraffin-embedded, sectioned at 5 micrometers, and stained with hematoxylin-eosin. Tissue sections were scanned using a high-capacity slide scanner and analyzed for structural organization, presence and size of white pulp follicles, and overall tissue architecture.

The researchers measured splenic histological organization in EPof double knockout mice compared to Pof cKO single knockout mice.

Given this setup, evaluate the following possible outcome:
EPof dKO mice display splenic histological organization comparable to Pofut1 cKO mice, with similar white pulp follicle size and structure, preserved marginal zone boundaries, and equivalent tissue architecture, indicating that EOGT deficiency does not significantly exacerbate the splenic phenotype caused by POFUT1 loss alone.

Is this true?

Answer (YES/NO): NO